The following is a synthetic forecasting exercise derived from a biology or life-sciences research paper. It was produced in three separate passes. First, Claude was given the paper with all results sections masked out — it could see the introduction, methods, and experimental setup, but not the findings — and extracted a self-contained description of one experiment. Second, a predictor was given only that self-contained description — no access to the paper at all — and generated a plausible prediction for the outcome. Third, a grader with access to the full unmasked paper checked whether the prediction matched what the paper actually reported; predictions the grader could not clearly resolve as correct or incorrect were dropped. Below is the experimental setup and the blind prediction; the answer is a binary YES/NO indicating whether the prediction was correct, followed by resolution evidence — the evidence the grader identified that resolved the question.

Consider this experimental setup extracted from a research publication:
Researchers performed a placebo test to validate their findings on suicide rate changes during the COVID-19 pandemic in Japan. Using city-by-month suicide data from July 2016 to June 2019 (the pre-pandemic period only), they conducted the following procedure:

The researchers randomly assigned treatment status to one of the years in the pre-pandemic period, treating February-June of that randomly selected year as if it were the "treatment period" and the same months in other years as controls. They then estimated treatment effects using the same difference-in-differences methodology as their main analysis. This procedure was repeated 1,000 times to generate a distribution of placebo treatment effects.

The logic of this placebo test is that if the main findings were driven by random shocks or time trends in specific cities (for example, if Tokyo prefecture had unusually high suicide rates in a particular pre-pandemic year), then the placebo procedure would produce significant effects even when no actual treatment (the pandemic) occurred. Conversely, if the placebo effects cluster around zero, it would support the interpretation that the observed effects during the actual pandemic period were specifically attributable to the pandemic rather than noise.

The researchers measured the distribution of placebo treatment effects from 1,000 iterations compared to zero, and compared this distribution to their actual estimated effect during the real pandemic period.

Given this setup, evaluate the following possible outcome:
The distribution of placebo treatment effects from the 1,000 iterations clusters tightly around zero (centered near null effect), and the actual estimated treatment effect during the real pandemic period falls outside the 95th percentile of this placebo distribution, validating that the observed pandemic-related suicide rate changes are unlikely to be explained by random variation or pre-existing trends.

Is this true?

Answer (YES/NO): YES